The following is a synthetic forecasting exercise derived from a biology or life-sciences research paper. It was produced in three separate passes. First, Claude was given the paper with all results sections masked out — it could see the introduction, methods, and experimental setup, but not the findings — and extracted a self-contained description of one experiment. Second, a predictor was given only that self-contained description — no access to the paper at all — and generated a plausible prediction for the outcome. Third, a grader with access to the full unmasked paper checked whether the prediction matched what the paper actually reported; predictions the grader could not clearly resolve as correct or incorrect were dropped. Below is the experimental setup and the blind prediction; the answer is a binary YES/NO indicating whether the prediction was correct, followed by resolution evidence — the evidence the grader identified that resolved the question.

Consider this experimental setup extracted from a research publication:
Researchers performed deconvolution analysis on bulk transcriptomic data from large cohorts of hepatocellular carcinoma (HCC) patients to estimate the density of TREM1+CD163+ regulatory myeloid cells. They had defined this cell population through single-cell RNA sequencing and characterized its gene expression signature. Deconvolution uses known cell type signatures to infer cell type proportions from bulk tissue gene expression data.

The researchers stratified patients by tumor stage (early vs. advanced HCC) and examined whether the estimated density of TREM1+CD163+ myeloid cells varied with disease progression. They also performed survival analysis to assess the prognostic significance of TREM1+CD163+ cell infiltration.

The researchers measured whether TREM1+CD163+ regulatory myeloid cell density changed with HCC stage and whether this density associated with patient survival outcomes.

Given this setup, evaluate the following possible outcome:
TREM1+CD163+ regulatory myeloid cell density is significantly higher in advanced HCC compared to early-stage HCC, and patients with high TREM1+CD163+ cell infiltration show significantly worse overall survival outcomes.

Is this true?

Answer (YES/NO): YES